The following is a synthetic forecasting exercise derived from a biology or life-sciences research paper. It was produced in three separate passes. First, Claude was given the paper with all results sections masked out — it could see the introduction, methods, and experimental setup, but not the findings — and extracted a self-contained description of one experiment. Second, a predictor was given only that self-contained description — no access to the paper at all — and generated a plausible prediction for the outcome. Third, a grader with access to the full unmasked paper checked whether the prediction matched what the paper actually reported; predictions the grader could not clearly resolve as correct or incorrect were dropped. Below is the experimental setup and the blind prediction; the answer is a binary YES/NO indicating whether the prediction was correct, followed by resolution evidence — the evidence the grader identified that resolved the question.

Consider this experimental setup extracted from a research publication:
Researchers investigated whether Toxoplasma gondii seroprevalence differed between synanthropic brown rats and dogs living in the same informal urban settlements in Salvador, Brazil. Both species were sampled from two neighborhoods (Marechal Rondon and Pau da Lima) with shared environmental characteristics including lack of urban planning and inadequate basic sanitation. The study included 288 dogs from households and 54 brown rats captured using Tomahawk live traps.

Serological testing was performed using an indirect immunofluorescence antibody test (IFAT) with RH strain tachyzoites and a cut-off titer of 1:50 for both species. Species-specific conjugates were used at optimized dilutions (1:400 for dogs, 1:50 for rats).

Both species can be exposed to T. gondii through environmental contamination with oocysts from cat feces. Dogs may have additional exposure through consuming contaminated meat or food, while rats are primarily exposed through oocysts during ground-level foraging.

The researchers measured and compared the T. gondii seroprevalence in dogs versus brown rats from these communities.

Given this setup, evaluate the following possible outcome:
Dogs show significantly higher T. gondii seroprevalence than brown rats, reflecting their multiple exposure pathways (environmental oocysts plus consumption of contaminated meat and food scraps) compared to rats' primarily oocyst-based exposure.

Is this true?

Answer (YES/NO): NO